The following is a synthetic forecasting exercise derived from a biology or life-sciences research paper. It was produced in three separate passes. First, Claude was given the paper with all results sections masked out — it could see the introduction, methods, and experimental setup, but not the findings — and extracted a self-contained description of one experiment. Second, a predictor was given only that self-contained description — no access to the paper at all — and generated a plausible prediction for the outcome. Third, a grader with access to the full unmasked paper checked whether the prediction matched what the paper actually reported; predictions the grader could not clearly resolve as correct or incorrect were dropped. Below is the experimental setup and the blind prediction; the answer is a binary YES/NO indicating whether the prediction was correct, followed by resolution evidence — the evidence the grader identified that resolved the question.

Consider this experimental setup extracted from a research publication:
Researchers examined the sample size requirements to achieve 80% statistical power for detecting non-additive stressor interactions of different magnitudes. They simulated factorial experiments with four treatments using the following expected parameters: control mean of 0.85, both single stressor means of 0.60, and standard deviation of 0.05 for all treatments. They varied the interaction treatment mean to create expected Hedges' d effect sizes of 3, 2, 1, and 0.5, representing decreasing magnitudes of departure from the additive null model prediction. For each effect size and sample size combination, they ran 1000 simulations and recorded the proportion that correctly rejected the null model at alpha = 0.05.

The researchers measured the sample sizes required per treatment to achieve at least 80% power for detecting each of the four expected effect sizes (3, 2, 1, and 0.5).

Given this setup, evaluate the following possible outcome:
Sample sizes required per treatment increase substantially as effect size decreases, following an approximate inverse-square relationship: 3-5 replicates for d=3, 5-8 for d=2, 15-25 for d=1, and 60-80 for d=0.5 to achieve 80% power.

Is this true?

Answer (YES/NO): NO